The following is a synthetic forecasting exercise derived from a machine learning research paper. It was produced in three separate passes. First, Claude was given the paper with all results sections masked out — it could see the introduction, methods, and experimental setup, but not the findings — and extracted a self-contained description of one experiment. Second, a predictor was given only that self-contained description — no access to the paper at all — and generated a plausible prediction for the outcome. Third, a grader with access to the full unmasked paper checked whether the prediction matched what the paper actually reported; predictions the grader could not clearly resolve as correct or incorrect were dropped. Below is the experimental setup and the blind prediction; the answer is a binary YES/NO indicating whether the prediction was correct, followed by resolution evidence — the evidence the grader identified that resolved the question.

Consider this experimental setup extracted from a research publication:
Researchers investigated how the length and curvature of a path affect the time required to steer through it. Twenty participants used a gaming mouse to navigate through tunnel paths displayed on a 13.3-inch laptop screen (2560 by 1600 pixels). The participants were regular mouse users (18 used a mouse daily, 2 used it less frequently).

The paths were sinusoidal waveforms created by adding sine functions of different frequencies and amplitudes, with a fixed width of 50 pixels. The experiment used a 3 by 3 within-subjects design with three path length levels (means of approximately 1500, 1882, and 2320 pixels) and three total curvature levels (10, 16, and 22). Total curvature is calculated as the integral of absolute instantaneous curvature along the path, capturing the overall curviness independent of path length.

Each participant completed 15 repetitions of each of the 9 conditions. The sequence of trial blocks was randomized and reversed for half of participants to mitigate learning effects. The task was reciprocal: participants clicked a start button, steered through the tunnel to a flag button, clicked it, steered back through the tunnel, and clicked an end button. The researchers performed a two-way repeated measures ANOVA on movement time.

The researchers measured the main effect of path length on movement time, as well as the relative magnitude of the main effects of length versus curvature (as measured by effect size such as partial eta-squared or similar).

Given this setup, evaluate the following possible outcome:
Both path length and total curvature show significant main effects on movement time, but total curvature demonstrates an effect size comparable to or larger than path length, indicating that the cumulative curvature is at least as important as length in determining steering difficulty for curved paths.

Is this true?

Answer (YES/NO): NO